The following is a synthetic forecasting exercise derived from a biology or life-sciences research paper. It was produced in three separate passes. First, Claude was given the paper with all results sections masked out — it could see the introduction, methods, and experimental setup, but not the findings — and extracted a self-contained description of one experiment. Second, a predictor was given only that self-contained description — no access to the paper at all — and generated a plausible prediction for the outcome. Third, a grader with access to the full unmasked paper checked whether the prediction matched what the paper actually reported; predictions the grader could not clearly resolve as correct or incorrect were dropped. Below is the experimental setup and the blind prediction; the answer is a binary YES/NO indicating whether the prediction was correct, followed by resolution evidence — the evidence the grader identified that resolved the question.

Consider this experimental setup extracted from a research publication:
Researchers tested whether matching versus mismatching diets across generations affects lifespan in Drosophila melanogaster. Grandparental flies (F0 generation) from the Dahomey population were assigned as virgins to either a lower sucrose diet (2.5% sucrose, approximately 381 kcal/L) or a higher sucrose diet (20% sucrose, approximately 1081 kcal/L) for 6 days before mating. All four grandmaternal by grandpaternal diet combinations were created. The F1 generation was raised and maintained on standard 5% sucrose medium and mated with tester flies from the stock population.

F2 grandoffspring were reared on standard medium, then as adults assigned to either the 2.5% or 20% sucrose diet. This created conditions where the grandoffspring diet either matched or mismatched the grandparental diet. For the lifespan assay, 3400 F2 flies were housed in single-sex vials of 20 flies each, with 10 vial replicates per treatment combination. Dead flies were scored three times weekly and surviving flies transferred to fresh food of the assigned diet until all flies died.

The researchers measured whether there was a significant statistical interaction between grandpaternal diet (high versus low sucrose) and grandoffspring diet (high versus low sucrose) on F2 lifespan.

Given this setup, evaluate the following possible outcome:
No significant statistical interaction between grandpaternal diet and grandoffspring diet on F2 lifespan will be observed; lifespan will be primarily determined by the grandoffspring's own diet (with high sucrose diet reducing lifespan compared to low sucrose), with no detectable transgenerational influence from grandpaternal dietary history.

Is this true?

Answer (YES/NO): NO